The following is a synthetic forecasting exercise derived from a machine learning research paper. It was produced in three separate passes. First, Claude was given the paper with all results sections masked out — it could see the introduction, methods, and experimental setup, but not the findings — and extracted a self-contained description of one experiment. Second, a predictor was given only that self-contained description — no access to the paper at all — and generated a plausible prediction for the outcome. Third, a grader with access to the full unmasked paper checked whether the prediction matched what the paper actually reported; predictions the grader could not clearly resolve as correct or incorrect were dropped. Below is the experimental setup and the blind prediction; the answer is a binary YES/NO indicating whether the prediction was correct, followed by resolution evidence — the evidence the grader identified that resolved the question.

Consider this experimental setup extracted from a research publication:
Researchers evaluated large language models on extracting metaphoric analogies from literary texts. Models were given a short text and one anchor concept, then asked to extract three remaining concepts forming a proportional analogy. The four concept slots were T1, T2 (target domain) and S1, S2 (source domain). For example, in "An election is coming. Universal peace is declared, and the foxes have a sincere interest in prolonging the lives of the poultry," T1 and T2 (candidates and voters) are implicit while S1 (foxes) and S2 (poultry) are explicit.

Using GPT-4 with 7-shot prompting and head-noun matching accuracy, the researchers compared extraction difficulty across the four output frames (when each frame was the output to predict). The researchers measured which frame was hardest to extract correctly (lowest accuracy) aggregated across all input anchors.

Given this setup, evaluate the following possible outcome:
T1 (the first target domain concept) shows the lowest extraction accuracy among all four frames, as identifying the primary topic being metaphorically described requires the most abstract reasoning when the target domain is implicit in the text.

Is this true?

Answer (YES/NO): NO